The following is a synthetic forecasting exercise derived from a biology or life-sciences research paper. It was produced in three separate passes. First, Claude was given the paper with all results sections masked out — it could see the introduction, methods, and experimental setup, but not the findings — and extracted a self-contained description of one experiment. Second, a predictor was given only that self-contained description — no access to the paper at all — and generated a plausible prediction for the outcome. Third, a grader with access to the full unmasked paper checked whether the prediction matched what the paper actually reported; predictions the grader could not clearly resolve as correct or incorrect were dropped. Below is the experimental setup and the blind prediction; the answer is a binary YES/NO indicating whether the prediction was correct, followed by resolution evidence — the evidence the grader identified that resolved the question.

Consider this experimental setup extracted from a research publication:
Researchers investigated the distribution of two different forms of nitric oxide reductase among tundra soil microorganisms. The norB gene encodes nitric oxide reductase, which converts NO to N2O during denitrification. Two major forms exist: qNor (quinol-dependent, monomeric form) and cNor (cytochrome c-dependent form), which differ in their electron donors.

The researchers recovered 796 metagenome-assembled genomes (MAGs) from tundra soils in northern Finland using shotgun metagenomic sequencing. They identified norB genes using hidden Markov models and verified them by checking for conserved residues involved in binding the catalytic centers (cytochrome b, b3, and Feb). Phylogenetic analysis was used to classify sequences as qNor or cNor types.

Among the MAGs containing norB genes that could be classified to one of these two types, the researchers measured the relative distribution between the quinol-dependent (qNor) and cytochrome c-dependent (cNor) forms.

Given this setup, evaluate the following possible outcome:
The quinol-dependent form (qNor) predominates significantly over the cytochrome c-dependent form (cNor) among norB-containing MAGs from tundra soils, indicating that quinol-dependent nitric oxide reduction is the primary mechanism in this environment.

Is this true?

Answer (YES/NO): YES